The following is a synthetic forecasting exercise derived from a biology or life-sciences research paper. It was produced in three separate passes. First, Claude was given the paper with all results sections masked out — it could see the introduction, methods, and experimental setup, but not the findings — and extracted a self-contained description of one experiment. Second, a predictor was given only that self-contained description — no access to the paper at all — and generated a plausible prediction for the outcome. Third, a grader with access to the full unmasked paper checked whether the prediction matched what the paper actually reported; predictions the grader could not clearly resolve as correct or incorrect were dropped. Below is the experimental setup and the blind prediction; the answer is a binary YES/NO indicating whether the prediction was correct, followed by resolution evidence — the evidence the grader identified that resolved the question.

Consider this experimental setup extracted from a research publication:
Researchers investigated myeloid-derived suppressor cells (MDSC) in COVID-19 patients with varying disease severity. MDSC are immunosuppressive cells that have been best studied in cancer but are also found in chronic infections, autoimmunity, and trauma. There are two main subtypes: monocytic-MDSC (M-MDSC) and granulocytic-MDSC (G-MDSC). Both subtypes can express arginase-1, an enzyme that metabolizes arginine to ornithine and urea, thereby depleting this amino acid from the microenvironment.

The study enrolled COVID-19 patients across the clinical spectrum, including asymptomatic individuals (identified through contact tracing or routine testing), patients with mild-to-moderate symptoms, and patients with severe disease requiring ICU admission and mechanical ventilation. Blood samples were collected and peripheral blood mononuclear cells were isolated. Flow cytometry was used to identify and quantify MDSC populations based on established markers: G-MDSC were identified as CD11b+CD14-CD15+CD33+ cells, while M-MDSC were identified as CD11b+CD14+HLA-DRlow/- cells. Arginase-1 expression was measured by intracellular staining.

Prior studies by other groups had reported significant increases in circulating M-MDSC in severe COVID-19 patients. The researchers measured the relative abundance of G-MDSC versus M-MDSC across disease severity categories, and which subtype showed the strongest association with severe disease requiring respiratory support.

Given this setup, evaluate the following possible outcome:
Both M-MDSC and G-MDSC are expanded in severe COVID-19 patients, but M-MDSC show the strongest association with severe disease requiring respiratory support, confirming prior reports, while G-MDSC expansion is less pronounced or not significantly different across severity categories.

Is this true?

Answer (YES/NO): NO